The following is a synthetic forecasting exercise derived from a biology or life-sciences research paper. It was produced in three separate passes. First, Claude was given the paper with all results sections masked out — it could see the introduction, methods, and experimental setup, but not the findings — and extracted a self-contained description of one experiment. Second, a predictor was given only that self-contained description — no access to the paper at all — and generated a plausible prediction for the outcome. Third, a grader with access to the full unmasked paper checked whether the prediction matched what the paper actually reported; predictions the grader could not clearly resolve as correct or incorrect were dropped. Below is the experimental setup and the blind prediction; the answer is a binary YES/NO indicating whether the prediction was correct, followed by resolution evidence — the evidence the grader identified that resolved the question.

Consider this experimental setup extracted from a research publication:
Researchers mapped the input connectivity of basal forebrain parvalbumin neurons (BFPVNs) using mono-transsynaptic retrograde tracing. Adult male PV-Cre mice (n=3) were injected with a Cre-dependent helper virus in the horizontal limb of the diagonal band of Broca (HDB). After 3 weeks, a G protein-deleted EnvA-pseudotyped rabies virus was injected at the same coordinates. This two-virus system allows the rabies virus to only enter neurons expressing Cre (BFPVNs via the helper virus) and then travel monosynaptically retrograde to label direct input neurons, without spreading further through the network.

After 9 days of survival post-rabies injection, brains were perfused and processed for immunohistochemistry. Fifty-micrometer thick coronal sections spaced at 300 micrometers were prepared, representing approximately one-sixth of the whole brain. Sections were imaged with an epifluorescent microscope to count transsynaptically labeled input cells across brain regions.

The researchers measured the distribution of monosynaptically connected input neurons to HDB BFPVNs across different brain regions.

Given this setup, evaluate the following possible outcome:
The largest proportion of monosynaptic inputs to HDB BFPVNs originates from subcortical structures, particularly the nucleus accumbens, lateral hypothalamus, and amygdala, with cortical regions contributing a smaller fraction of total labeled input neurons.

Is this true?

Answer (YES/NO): NO